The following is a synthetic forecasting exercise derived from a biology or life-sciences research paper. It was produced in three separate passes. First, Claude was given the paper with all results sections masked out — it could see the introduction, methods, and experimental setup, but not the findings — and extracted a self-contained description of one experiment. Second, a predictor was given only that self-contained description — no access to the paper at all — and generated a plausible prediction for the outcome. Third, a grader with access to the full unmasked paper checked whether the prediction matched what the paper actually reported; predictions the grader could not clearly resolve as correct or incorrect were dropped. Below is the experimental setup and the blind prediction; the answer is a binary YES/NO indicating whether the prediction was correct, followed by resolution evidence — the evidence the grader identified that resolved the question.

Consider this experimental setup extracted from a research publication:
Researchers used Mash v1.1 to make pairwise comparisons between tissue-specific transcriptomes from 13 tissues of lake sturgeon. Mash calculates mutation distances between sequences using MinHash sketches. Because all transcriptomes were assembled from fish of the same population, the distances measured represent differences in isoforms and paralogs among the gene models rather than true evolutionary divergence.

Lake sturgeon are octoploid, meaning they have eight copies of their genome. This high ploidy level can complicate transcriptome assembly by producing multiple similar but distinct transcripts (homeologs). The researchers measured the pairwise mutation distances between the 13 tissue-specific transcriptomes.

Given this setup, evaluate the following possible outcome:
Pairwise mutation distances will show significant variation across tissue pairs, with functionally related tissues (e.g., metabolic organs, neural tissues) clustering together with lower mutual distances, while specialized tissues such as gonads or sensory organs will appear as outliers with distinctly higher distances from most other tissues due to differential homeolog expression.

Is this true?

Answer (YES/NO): NO